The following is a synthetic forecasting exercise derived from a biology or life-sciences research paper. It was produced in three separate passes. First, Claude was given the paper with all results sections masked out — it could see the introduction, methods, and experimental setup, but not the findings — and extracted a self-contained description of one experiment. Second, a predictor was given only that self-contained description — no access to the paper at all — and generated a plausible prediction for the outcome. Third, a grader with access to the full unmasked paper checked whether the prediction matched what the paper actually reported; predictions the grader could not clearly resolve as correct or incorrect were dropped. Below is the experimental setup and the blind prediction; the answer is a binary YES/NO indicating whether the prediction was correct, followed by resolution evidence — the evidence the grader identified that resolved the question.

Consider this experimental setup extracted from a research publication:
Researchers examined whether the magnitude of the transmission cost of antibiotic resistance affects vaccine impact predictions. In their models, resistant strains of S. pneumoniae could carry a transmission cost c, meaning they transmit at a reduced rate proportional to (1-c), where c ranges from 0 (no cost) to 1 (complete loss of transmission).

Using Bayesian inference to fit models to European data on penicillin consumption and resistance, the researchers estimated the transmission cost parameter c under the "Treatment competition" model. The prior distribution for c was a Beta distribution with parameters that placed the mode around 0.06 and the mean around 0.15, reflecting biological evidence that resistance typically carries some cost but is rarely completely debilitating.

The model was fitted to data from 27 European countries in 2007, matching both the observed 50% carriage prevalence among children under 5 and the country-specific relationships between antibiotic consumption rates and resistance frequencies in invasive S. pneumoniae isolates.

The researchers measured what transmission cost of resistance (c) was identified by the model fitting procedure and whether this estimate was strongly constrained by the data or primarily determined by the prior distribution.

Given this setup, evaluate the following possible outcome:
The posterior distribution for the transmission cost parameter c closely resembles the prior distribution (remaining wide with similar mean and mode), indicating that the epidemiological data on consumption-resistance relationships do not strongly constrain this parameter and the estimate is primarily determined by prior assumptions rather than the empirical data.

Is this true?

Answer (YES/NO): NO